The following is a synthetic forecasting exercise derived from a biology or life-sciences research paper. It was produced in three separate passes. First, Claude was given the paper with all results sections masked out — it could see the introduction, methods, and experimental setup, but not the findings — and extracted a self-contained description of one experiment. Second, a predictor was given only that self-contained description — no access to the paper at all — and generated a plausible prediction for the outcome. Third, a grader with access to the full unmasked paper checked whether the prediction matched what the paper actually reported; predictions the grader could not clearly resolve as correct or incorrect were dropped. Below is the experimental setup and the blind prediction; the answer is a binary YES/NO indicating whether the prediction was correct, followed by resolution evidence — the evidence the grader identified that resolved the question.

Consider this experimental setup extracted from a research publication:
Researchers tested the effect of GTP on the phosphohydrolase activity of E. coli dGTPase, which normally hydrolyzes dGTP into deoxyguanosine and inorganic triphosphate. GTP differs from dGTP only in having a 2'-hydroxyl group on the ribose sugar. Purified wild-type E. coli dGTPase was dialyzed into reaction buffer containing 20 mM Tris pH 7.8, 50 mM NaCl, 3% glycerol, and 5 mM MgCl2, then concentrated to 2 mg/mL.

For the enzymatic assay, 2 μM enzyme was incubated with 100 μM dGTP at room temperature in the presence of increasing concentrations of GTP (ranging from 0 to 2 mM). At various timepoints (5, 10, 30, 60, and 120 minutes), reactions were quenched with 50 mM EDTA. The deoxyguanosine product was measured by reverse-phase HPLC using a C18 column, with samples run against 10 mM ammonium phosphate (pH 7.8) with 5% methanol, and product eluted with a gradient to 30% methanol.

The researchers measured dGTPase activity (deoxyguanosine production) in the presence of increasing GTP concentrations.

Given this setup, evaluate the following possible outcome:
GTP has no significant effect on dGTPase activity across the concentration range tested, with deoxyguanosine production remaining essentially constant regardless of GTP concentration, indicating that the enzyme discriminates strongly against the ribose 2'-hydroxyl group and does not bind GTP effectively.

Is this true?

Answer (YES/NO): NO